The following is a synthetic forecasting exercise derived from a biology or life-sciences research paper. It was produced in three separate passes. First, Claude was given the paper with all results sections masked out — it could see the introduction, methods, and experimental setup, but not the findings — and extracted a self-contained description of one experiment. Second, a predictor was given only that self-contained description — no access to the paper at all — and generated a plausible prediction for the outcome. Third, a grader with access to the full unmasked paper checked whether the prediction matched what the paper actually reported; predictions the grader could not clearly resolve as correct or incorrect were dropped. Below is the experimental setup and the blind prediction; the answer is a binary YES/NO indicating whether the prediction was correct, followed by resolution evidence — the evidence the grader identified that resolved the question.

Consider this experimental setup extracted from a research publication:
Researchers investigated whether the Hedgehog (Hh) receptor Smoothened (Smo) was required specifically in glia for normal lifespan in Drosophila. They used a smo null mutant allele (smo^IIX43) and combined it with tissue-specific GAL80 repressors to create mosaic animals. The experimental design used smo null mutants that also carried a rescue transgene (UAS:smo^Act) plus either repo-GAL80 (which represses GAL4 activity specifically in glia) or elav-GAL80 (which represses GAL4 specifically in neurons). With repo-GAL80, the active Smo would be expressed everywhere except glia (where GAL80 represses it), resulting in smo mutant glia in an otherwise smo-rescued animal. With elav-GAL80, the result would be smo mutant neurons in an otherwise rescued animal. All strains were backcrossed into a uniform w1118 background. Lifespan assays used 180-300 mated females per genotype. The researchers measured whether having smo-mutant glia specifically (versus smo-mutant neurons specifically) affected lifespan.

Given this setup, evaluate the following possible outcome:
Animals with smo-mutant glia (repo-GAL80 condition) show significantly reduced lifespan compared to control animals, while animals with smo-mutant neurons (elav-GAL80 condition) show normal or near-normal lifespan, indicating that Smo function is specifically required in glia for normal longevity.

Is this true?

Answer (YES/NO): YES